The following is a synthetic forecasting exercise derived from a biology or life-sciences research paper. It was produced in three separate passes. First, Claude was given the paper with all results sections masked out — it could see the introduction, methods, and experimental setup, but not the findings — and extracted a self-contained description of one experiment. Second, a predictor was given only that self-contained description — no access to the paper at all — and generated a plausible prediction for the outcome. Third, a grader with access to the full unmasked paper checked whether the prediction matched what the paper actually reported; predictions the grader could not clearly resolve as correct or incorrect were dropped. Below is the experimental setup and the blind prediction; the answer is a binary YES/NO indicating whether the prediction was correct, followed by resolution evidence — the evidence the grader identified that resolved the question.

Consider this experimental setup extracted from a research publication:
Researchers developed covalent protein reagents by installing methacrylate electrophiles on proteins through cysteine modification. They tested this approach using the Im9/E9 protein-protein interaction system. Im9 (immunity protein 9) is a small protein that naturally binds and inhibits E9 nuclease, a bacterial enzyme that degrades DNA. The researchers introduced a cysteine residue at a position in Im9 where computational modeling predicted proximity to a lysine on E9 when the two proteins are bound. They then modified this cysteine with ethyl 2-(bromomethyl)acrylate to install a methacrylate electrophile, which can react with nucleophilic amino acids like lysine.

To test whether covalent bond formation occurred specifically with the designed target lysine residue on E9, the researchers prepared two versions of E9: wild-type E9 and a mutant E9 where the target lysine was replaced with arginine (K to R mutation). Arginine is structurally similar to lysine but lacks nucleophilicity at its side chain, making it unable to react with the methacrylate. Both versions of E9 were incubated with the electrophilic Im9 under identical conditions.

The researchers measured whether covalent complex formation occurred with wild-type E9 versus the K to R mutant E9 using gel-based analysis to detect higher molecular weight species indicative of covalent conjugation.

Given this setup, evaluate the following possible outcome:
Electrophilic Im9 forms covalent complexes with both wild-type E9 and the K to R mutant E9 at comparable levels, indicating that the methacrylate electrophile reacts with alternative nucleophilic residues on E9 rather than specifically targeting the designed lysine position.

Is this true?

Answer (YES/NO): NO